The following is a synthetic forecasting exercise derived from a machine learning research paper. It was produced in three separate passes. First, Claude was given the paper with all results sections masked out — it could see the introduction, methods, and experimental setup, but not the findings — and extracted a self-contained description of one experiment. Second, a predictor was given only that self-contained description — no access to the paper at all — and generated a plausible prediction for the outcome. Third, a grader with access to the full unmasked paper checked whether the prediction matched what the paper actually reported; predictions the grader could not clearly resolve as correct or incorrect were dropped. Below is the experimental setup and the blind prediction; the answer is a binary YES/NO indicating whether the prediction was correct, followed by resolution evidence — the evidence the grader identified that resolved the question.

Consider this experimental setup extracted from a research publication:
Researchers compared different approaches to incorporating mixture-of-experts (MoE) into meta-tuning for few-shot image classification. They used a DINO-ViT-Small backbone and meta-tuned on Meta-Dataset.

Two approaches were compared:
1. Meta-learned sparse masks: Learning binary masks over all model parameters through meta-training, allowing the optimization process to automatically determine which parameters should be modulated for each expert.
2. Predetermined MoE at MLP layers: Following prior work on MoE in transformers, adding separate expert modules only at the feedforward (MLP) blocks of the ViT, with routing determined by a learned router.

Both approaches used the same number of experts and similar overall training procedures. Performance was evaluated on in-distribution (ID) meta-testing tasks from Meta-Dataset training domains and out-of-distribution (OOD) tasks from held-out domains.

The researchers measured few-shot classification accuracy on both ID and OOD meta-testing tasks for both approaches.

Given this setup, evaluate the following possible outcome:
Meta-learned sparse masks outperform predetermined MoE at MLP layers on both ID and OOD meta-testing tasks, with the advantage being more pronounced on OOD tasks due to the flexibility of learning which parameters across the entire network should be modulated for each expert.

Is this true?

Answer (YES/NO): NO